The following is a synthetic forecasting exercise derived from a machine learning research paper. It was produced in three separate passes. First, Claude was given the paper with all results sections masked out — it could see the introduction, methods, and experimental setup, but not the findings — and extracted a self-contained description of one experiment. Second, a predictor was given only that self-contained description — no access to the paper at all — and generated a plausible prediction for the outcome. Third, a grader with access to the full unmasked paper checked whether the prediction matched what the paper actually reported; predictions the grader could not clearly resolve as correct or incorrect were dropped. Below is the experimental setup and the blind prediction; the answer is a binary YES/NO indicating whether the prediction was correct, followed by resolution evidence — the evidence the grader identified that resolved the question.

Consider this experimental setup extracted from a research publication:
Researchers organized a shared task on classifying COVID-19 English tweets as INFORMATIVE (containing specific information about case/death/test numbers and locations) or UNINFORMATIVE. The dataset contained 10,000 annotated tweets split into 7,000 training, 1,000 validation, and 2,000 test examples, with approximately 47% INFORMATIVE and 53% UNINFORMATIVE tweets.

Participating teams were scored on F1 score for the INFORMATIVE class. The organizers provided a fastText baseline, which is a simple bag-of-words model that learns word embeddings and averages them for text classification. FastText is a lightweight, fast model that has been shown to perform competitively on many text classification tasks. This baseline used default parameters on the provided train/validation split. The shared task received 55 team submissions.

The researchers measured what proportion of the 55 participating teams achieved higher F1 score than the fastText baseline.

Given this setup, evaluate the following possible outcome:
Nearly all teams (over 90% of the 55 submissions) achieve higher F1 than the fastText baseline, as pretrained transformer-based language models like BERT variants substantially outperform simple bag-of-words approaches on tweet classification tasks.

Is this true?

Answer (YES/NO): NO